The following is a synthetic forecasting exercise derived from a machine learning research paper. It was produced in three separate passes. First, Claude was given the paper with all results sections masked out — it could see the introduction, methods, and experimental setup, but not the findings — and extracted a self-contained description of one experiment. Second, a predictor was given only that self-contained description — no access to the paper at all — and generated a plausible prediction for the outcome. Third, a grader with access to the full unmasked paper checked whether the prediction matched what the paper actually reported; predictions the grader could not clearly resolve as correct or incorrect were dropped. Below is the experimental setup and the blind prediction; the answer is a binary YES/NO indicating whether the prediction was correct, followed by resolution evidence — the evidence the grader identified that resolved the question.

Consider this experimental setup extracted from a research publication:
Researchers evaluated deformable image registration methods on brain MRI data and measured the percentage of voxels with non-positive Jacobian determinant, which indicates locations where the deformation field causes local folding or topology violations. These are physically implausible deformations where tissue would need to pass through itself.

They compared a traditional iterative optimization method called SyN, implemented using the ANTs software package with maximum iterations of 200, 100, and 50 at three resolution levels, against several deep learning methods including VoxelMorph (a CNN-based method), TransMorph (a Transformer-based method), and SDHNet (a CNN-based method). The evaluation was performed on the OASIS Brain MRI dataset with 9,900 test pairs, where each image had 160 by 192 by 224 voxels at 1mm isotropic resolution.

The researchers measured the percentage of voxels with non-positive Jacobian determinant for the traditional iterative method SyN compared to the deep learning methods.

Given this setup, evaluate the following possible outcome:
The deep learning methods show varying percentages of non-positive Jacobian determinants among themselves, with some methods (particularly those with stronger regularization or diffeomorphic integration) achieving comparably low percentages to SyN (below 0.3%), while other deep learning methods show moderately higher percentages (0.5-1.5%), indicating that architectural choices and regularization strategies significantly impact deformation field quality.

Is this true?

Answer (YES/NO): NO